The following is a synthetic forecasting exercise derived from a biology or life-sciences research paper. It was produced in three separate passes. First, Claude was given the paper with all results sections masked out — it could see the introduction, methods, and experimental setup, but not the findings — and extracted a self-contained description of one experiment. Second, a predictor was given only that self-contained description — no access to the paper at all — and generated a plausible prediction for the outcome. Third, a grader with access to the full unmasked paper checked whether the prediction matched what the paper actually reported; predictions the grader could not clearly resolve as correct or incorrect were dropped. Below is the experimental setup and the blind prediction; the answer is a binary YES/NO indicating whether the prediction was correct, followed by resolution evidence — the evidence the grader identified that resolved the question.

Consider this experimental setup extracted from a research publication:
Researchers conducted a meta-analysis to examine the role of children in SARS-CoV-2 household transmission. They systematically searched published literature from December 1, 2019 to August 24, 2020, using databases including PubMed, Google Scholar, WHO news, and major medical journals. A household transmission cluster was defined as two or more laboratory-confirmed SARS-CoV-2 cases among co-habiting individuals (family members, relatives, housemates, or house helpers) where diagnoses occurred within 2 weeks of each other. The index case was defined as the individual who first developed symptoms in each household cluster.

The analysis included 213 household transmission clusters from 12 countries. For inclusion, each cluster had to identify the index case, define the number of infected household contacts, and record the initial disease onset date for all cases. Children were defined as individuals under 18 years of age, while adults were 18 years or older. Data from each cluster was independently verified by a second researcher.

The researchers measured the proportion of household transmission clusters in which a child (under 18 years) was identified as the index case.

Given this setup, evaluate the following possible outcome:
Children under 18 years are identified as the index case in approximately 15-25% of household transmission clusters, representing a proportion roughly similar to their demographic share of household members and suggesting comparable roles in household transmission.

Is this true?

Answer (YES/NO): NO